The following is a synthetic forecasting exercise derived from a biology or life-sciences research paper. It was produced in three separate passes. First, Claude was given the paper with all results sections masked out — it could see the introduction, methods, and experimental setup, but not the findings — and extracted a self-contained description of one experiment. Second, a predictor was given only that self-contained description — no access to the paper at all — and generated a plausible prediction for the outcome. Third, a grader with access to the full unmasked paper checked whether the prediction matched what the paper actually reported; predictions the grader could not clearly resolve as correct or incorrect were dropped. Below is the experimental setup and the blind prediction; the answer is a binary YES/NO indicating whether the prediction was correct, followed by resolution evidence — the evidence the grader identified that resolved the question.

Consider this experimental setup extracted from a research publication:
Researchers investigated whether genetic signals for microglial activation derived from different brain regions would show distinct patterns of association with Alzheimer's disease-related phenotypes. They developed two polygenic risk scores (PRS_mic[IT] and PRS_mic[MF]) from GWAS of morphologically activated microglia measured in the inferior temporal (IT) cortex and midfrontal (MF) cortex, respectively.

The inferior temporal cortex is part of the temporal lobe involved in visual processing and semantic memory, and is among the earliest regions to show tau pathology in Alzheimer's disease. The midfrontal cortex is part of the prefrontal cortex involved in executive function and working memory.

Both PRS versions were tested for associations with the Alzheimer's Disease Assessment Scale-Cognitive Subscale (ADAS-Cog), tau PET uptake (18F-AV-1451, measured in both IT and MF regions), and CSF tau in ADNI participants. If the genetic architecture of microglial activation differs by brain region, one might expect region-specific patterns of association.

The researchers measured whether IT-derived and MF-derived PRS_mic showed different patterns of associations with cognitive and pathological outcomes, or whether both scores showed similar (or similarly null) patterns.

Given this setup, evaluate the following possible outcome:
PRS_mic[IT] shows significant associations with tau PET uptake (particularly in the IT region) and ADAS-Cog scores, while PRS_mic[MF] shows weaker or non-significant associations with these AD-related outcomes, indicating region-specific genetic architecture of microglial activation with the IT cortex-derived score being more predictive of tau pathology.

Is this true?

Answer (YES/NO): NO